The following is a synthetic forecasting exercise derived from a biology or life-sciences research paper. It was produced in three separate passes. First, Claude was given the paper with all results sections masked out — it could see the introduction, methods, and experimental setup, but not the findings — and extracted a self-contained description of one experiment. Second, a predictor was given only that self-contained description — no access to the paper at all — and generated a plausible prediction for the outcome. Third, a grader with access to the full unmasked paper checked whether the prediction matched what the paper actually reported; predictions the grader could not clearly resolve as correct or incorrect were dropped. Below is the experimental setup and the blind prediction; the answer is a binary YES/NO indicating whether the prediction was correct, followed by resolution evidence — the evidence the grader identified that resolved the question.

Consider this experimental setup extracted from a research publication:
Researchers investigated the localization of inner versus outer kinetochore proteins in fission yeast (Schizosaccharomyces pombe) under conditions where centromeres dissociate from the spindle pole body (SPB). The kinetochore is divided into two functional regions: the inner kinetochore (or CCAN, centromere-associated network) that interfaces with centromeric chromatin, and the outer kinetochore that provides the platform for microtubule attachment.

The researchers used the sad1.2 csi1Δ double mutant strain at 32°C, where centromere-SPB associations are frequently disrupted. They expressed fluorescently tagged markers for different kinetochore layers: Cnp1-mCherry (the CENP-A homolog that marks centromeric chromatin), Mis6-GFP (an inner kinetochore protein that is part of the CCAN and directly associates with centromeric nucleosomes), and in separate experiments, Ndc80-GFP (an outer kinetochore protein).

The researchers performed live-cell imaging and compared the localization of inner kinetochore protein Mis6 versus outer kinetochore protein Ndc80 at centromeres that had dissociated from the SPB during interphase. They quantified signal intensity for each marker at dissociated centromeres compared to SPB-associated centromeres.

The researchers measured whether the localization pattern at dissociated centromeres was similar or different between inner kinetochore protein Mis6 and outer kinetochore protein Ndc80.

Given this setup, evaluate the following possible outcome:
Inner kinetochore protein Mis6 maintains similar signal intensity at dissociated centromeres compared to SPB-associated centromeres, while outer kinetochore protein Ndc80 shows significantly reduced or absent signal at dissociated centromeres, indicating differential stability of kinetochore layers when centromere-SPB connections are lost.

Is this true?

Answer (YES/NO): YES